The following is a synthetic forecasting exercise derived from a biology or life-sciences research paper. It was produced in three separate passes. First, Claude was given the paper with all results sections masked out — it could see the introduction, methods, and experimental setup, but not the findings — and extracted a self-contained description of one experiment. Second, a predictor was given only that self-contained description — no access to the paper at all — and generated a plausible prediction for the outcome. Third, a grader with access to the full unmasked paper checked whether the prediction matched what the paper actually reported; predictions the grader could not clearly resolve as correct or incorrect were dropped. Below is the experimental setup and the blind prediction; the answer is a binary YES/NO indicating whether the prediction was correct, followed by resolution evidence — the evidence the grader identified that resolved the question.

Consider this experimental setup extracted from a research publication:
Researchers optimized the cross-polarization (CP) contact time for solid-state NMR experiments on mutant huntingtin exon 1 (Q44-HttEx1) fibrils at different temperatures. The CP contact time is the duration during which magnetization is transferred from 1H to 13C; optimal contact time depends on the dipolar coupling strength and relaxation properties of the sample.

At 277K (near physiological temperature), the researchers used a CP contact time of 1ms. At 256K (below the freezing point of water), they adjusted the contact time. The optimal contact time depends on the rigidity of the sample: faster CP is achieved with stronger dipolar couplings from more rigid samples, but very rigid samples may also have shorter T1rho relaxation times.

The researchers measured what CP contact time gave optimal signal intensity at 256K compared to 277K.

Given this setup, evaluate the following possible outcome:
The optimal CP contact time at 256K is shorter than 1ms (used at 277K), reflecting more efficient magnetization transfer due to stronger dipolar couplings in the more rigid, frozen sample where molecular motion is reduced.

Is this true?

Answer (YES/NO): YES